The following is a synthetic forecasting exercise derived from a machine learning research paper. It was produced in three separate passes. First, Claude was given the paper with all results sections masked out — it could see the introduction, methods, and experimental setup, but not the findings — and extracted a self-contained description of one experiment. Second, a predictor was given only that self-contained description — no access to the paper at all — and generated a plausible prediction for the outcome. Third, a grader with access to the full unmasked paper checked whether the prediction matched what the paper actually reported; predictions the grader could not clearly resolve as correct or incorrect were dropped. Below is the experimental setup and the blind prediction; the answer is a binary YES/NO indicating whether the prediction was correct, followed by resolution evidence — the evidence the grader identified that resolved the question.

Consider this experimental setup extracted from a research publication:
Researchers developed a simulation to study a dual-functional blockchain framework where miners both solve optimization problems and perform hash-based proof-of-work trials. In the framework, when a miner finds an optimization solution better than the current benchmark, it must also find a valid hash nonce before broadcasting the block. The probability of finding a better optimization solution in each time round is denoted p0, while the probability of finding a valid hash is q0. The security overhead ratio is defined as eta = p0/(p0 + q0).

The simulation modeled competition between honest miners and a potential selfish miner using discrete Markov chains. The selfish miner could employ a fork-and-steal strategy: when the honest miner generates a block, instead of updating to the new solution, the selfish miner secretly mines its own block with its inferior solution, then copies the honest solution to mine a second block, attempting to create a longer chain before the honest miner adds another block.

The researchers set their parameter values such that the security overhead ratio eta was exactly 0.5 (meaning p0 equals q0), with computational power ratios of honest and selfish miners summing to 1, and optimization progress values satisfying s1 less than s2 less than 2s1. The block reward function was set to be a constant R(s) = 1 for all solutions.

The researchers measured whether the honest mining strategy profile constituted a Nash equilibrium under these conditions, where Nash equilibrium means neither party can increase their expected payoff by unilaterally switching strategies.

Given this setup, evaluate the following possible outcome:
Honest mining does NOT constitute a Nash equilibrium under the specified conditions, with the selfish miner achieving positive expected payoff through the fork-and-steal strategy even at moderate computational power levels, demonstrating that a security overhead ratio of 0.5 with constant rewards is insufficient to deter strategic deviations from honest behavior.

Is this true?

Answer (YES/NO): YES